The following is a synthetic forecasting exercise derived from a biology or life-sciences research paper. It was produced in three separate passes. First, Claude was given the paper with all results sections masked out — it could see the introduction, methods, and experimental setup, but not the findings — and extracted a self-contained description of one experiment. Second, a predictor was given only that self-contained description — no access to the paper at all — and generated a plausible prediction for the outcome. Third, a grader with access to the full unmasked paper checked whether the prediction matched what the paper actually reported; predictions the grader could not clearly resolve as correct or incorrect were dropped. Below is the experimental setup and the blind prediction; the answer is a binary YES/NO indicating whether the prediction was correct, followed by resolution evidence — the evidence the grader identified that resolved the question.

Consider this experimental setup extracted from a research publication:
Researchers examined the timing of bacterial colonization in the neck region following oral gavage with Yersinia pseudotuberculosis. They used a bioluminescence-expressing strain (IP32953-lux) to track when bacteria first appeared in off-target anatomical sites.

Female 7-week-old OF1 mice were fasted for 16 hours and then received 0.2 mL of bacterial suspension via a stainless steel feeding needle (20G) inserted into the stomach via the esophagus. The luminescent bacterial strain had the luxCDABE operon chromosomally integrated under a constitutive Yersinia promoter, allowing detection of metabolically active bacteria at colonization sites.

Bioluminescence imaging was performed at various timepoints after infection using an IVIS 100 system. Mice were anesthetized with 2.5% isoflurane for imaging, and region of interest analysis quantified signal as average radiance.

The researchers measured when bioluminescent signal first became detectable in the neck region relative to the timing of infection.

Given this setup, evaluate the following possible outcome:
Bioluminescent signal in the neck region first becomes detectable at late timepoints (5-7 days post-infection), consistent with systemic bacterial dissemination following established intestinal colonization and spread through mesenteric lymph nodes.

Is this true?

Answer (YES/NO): NO